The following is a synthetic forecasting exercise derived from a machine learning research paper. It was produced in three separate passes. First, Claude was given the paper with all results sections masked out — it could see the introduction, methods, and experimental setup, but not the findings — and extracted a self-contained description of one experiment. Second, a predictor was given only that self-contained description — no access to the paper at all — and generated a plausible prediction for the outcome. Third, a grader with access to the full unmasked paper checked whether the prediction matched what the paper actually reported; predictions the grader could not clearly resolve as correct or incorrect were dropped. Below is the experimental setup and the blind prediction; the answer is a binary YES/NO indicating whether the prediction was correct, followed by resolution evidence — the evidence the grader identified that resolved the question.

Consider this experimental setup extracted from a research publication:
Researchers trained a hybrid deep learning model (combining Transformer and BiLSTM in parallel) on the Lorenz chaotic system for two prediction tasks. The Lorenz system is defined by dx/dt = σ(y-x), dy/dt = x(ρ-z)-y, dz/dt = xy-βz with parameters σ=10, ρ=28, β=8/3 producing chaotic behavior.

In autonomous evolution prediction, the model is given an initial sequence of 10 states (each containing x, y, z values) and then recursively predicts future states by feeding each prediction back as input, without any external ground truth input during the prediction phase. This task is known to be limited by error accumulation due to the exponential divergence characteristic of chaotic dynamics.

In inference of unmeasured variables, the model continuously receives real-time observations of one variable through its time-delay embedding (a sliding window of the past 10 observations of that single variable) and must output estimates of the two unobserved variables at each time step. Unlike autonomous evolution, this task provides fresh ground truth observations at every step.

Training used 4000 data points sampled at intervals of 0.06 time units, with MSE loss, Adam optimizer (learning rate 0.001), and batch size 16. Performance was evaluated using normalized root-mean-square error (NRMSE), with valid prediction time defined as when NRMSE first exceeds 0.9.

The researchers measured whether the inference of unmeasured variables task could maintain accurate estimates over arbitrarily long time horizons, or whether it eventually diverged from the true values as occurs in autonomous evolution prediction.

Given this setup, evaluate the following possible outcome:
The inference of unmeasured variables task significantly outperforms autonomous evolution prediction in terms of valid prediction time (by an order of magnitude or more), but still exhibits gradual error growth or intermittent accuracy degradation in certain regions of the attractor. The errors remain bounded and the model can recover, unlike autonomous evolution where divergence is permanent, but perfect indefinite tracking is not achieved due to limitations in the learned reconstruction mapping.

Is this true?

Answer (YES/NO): NO